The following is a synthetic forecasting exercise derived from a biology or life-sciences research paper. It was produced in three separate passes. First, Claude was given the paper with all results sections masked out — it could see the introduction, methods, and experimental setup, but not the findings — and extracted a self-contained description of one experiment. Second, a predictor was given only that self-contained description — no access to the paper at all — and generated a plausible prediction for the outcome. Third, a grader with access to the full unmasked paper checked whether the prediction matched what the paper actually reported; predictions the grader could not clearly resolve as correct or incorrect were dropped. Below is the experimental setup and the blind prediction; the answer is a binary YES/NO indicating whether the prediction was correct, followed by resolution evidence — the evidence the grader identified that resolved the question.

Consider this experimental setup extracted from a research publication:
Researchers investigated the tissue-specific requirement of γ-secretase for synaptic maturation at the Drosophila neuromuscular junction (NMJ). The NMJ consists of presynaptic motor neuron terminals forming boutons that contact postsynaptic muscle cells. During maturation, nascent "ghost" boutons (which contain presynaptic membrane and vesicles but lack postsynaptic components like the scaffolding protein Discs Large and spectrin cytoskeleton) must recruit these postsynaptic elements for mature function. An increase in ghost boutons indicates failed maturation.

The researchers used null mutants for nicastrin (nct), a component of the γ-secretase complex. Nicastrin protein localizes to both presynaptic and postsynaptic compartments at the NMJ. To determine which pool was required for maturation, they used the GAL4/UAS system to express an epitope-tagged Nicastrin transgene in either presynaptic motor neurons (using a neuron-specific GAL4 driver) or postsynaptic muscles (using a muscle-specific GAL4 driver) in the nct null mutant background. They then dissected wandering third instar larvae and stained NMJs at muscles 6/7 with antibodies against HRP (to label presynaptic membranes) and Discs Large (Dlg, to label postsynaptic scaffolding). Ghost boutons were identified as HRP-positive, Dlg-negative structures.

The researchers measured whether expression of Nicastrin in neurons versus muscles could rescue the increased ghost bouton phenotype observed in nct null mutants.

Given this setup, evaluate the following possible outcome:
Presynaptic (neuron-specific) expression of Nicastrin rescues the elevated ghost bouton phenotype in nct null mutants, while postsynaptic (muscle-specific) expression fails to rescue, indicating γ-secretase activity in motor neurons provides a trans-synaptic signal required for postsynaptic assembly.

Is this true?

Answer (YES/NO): NO